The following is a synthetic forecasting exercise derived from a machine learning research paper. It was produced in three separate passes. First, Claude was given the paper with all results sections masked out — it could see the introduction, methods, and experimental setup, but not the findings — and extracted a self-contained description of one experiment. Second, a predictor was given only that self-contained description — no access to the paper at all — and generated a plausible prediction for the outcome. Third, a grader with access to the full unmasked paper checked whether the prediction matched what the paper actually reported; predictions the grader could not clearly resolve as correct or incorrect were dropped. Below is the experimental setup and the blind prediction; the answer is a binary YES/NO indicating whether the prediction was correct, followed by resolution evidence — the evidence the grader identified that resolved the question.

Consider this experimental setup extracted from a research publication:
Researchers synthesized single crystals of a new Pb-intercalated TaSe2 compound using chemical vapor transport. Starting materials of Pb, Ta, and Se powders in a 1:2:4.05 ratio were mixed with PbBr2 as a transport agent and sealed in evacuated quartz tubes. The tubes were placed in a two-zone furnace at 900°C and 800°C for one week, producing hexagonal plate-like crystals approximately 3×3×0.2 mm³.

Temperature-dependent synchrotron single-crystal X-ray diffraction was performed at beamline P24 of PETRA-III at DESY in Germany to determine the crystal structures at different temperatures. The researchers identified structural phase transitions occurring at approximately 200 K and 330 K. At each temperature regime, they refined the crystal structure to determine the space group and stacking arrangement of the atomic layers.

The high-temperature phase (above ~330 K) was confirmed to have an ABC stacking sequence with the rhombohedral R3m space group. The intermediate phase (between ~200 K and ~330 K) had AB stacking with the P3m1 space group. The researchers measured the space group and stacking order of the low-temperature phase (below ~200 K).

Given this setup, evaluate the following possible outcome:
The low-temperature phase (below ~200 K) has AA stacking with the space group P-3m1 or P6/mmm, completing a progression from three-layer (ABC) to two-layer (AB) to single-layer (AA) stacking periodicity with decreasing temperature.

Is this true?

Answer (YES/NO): NO